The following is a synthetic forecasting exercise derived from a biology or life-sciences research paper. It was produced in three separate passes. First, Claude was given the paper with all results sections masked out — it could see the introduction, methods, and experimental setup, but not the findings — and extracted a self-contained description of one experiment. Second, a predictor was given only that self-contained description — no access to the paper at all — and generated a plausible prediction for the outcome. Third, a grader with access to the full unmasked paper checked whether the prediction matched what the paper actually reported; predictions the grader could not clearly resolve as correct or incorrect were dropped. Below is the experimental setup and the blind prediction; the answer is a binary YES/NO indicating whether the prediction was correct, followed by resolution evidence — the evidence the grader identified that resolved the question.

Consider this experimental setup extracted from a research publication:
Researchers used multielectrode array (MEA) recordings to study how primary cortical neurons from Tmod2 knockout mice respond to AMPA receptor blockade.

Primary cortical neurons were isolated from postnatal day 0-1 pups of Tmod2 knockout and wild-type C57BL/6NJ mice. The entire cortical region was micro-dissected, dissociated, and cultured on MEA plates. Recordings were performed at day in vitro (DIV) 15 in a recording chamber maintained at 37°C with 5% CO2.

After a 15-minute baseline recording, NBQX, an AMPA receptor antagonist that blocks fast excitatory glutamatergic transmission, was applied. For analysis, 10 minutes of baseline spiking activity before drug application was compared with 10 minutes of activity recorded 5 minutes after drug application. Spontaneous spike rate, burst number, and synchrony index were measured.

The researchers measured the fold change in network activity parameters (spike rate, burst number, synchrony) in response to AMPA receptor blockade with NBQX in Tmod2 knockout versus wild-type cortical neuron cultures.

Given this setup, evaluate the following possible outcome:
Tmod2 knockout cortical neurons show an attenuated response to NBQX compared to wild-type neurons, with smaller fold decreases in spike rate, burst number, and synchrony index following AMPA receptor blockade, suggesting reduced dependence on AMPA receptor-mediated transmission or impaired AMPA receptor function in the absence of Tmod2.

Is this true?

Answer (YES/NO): YES